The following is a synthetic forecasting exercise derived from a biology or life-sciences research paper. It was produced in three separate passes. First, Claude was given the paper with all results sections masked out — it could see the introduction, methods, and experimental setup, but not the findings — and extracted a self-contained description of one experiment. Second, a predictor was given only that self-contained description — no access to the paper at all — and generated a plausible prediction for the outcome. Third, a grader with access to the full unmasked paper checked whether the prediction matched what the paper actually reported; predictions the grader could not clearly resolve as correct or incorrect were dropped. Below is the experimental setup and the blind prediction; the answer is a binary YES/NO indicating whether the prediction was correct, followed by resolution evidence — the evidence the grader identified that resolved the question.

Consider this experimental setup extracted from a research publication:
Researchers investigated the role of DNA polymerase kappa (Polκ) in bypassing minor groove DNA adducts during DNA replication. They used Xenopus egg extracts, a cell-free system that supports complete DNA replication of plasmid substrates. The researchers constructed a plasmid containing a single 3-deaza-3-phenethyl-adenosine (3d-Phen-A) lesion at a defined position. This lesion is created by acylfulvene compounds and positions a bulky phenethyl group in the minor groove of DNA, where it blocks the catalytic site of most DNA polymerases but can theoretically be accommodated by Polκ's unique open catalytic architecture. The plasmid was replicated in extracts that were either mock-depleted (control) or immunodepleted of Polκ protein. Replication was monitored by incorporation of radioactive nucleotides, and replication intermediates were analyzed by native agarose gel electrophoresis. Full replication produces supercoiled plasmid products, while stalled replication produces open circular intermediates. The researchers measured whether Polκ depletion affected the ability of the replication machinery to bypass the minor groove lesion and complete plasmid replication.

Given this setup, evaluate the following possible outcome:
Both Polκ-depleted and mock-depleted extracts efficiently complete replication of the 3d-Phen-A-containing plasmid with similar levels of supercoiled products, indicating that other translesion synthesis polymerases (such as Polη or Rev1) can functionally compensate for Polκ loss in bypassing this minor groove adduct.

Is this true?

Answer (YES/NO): NO